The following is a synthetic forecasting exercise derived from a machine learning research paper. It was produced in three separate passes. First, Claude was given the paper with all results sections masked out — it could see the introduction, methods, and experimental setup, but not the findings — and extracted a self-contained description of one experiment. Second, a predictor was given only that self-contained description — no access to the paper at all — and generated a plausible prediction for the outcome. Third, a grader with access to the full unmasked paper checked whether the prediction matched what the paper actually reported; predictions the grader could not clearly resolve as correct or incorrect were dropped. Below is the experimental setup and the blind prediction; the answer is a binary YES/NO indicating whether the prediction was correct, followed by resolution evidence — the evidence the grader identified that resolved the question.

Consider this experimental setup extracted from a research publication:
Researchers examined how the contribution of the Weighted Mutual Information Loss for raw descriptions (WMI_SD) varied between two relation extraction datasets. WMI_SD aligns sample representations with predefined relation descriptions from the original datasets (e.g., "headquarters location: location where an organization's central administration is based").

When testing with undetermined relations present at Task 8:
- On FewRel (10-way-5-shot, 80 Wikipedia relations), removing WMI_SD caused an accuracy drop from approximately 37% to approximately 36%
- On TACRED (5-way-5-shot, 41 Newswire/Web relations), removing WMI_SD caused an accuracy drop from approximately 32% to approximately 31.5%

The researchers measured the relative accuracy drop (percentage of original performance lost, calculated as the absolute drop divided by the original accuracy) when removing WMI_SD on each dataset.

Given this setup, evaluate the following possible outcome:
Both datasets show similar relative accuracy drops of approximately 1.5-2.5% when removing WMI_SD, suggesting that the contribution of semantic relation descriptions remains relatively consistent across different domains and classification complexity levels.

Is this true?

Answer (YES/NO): NO